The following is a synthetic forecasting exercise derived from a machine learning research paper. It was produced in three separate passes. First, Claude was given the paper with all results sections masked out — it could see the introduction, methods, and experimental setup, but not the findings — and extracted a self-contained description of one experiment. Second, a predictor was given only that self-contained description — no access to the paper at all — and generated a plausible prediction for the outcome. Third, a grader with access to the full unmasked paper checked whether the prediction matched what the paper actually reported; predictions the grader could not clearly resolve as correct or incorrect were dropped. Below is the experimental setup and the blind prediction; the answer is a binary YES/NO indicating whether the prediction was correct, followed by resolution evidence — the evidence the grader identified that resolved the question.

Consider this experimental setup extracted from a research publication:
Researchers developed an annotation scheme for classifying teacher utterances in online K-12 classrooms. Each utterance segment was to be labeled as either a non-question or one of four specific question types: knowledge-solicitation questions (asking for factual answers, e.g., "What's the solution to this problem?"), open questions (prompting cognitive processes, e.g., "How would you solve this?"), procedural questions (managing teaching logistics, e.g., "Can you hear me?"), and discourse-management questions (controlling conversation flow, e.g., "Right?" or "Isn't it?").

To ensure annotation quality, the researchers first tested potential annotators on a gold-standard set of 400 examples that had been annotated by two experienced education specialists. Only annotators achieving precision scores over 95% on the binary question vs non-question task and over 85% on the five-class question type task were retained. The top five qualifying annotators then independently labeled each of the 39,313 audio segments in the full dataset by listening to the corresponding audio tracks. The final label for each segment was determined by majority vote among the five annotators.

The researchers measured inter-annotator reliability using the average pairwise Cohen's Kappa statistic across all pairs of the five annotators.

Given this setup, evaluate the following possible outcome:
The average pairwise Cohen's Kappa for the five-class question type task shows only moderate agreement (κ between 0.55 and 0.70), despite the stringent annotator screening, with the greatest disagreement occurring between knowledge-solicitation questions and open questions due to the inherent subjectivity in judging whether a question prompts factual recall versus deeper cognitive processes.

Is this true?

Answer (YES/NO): NO